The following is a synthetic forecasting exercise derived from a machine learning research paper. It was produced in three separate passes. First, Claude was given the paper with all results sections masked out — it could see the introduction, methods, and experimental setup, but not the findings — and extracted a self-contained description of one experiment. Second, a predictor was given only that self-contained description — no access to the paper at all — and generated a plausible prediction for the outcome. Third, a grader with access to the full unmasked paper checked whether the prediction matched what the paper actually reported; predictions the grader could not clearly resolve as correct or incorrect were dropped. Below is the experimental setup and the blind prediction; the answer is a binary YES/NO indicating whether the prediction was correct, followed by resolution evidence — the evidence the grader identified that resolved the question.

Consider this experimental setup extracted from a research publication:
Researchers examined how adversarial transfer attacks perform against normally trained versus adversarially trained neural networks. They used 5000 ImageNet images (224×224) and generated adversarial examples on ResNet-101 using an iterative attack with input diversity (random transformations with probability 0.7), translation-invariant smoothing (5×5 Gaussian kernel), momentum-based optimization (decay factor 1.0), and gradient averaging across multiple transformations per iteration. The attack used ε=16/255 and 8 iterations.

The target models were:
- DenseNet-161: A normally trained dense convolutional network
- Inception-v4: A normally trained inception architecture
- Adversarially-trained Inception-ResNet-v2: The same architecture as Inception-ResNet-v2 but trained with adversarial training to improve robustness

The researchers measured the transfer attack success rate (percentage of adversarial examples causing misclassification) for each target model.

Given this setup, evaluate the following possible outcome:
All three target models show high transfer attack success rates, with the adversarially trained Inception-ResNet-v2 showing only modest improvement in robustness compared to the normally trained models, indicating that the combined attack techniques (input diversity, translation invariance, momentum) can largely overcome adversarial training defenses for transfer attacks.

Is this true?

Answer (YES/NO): NO